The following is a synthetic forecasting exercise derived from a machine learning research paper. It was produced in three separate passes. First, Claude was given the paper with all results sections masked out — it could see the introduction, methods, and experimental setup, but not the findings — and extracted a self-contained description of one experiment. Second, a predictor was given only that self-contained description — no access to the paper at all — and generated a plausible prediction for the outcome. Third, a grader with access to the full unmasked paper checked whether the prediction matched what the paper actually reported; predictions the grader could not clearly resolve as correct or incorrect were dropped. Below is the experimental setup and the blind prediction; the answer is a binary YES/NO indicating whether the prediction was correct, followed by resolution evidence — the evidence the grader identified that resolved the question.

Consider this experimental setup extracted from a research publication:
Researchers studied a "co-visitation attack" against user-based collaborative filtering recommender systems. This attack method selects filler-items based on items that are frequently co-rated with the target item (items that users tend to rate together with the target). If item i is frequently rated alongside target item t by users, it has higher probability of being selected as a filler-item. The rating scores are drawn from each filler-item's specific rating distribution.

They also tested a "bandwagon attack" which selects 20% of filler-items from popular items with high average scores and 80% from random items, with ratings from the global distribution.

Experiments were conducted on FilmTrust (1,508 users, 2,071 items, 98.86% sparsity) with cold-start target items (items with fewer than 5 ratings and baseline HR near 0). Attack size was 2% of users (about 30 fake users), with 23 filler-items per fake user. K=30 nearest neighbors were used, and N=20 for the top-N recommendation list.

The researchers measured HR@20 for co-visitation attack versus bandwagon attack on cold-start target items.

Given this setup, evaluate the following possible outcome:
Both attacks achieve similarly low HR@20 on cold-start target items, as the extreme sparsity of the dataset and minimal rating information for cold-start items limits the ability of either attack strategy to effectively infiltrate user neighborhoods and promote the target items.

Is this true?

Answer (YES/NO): NO